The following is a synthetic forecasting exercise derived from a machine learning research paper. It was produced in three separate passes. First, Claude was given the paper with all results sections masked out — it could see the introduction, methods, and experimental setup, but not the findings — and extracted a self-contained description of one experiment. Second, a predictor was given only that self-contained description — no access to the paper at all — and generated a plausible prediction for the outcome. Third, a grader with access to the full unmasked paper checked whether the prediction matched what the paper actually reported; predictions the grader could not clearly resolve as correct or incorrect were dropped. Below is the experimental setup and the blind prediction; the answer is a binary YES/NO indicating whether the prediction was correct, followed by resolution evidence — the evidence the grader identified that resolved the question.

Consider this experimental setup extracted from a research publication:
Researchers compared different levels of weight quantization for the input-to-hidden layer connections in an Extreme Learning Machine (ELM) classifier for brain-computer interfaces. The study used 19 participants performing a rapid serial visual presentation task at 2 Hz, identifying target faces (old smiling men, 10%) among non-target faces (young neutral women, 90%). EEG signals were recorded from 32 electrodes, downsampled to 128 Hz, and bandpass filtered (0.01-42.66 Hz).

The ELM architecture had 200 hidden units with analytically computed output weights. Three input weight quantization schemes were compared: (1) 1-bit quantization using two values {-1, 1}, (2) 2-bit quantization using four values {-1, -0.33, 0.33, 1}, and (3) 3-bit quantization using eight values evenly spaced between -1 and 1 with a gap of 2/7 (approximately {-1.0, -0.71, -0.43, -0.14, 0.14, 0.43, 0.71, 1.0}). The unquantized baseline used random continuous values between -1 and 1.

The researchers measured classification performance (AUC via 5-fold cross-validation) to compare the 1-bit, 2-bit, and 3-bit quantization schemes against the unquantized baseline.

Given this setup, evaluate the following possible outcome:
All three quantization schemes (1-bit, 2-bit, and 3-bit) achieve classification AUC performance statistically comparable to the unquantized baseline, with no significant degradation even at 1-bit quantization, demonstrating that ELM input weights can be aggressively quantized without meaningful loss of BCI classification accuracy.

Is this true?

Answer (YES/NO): YES